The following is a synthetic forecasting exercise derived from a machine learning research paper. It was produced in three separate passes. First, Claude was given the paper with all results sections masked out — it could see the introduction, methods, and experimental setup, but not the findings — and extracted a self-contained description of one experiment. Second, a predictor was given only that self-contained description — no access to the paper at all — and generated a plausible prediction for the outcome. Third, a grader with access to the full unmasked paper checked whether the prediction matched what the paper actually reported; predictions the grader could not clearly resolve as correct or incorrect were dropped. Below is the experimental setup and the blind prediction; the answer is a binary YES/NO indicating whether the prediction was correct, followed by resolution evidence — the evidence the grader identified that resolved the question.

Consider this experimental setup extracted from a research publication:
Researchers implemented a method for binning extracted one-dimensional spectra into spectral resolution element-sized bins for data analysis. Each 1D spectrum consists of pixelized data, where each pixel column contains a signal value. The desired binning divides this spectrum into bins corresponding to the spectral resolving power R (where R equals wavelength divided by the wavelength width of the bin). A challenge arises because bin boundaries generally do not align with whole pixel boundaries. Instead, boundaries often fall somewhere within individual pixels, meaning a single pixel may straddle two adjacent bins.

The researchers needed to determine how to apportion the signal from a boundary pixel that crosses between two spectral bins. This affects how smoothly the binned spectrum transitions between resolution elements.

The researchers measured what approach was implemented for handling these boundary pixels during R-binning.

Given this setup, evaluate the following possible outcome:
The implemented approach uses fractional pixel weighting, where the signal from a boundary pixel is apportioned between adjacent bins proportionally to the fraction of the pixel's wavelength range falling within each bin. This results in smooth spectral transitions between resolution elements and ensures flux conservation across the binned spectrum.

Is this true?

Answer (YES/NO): NO